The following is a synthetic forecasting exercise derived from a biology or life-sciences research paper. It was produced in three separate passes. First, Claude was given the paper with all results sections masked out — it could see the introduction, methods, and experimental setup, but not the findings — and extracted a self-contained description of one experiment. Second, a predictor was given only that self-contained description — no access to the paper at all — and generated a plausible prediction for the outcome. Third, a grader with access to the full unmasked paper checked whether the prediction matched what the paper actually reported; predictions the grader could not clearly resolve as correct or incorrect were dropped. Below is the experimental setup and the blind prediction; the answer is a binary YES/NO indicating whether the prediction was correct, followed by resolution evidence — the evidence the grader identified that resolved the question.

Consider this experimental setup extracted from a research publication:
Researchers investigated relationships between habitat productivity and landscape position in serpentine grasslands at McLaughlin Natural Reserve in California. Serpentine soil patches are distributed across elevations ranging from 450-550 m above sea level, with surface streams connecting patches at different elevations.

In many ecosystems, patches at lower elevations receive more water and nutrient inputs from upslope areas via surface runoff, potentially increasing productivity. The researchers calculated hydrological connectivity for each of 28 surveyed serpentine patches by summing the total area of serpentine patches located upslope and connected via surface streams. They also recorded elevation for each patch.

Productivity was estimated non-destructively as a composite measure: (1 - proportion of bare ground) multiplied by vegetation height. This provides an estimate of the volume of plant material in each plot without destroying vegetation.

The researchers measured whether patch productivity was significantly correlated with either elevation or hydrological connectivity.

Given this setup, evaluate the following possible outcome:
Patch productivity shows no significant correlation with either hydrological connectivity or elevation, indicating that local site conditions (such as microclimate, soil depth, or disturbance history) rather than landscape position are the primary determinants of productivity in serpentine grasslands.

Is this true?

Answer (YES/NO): YES